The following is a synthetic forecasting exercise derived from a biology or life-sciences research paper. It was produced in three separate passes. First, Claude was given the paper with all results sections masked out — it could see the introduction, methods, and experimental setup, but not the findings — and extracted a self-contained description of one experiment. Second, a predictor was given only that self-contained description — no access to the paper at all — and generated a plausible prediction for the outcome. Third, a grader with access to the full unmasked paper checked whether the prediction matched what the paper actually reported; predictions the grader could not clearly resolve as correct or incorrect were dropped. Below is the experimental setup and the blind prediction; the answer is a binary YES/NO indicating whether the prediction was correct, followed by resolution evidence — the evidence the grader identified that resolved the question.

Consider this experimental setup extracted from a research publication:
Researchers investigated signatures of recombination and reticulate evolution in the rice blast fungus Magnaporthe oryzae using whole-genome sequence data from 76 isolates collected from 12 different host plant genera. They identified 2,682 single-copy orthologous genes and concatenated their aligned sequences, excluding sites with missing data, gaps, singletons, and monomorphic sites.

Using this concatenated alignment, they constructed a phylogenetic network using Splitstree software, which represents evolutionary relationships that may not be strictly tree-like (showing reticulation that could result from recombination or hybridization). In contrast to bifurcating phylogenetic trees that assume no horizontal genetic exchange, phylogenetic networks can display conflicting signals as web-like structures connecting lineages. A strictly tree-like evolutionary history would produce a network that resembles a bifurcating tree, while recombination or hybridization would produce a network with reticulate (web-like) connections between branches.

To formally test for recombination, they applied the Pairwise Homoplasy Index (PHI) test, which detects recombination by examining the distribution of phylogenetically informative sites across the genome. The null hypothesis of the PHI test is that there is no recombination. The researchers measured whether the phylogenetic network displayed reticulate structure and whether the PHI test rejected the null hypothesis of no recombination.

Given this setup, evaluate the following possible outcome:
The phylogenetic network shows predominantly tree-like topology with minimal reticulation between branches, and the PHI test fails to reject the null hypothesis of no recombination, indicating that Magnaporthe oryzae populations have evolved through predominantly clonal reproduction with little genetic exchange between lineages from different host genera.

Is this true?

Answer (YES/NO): NO